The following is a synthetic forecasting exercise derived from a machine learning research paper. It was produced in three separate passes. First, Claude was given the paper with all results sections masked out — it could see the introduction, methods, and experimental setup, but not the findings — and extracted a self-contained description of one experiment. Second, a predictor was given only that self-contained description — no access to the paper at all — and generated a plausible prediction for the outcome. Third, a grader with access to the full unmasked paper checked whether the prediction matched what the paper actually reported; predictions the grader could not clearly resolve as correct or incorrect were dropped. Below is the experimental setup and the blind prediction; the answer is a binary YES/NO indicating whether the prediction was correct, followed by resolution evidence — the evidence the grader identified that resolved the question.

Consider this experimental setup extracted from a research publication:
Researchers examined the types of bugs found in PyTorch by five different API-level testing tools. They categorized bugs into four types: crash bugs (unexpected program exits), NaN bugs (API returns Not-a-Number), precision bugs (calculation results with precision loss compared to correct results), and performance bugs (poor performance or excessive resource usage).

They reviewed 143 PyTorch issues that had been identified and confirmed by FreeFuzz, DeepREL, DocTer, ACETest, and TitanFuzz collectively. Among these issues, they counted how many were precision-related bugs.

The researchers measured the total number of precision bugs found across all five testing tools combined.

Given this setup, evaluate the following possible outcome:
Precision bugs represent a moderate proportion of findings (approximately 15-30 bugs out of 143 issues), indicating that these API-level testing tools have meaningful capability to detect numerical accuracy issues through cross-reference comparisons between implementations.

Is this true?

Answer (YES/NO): NO